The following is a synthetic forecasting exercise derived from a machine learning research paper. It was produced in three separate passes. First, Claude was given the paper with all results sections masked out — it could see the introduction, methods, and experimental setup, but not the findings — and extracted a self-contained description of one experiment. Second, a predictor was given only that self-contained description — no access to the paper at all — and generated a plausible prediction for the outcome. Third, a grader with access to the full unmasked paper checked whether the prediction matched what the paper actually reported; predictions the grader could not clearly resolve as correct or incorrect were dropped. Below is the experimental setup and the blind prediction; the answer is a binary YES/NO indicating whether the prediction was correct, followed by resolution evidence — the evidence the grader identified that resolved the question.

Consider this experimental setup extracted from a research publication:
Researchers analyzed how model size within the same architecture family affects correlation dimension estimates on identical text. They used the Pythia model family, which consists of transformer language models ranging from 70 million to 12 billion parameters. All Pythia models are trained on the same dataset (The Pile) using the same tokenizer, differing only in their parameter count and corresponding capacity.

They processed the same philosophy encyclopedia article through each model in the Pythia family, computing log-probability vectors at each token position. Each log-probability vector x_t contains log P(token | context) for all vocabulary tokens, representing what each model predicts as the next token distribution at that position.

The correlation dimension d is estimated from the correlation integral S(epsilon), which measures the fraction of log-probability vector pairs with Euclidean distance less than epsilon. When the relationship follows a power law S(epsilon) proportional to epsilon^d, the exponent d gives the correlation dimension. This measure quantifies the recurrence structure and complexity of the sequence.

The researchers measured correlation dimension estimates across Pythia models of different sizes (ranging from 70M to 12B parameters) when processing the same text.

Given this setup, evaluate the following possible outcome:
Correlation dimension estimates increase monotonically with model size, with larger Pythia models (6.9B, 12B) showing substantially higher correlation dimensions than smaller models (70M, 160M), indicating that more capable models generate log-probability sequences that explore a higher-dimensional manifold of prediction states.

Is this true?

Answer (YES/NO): NO